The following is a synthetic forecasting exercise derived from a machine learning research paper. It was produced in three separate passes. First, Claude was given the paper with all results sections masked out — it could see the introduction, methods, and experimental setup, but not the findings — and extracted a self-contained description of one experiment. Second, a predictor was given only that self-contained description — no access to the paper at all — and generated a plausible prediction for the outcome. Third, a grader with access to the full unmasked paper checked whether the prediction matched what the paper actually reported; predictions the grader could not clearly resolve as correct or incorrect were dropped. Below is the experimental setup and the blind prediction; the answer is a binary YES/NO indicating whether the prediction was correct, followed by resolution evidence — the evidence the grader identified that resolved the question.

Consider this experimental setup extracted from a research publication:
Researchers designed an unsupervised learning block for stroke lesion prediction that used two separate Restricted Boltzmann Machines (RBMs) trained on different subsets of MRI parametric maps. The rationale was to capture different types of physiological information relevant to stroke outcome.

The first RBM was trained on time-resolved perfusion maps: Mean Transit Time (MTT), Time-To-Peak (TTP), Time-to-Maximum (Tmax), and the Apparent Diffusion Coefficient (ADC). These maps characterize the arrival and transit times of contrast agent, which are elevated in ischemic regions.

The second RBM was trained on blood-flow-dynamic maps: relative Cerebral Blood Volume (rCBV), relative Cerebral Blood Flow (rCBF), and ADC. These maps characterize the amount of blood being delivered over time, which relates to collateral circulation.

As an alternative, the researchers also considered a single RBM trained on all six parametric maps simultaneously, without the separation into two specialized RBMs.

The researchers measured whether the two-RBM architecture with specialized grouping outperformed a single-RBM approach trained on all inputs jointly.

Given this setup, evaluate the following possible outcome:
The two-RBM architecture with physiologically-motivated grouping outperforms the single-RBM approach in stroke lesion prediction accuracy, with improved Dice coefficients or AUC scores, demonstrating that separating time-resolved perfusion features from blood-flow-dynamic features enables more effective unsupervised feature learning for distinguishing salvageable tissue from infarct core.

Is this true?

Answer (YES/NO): YES